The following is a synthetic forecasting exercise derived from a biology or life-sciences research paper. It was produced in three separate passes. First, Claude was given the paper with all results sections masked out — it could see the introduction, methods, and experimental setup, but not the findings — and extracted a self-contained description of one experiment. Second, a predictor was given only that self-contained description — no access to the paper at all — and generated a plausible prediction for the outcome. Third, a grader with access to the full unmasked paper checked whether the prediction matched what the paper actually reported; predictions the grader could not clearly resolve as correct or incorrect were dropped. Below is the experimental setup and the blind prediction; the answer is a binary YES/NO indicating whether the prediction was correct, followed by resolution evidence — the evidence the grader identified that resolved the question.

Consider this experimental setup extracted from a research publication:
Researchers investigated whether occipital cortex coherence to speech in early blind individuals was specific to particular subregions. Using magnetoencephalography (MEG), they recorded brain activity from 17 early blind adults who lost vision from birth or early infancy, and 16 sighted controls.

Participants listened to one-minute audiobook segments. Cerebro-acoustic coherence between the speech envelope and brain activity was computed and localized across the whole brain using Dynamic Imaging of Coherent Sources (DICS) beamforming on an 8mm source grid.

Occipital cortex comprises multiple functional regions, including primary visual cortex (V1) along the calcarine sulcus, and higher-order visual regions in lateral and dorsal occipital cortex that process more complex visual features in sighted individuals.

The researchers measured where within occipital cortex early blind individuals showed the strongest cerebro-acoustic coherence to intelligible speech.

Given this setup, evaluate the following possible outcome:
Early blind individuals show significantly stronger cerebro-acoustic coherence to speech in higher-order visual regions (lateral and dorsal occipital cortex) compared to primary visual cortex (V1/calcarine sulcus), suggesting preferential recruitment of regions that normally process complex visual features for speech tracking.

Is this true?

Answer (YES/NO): NO